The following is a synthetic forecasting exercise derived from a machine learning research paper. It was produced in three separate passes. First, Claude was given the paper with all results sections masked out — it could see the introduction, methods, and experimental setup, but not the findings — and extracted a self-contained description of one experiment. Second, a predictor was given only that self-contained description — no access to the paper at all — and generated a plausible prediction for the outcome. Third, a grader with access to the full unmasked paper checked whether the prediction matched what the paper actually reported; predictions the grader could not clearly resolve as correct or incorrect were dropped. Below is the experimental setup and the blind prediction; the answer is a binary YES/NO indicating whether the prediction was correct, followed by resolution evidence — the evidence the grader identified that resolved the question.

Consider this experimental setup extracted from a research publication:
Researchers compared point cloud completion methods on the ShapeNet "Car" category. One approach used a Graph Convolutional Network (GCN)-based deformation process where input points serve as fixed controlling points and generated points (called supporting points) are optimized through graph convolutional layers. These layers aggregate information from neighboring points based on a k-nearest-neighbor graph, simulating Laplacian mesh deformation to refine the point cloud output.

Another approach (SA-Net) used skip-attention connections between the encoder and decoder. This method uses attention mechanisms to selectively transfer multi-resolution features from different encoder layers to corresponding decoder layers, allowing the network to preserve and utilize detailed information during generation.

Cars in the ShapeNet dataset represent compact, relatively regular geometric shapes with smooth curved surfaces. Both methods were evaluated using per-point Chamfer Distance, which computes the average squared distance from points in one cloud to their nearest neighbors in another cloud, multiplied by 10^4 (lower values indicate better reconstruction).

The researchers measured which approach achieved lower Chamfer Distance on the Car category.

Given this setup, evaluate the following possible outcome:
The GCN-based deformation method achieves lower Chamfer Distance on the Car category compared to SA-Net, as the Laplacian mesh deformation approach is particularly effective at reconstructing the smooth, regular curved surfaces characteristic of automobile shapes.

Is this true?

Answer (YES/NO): NO